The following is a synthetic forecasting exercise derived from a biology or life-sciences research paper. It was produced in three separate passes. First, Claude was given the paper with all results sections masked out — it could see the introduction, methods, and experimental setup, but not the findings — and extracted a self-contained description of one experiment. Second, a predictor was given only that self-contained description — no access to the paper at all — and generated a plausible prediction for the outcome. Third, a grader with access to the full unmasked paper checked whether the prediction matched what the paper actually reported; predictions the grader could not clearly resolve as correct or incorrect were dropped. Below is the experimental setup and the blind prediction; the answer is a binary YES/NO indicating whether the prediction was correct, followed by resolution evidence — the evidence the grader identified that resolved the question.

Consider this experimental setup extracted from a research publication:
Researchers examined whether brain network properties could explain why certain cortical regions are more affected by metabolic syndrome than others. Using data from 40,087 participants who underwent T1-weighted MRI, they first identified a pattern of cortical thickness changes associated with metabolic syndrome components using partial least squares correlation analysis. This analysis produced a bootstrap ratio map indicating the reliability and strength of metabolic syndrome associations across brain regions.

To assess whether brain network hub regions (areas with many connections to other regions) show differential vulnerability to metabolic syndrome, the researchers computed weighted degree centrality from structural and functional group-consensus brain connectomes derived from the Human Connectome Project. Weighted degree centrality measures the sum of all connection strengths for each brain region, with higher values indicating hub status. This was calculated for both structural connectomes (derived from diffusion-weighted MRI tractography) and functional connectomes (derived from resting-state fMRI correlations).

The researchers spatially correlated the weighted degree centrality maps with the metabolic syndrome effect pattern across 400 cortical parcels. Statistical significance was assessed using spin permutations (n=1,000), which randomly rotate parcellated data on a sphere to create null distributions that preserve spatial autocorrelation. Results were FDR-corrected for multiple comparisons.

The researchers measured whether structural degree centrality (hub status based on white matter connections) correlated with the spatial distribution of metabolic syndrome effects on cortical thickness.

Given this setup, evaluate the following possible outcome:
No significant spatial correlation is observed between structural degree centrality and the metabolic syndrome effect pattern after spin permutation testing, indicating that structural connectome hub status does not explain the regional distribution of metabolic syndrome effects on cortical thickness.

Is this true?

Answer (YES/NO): YES